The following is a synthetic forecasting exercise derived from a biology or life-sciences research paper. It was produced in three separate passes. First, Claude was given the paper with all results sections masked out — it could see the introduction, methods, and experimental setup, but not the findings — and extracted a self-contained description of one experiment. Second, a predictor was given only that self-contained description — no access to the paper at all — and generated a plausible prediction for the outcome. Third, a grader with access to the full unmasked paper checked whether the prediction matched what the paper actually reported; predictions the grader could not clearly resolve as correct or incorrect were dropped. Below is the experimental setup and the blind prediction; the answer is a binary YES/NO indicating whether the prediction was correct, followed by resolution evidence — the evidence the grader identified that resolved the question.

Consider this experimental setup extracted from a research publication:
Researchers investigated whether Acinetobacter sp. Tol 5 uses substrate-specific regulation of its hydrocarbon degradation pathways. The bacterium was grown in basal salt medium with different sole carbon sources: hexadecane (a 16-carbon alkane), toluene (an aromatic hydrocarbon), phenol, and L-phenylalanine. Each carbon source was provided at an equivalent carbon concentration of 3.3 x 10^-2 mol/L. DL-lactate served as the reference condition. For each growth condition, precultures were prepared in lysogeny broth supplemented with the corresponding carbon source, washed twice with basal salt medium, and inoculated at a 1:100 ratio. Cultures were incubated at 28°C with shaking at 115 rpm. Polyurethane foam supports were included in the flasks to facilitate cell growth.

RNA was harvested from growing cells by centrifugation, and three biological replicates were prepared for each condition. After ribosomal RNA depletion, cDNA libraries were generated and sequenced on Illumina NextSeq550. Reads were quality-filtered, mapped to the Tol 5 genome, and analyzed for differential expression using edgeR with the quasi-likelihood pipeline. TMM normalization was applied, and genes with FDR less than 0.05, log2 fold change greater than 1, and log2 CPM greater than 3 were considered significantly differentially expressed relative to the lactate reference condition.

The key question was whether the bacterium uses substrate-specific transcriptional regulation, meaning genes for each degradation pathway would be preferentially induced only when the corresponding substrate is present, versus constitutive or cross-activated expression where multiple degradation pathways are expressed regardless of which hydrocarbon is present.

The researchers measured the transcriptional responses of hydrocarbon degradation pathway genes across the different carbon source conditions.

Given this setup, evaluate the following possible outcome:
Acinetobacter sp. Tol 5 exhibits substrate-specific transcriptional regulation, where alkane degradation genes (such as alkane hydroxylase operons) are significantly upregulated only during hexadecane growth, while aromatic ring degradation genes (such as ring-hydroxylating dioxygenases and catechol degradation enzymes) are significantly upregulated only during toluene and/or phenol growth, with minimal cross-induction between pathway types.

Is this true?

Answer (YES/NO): NO